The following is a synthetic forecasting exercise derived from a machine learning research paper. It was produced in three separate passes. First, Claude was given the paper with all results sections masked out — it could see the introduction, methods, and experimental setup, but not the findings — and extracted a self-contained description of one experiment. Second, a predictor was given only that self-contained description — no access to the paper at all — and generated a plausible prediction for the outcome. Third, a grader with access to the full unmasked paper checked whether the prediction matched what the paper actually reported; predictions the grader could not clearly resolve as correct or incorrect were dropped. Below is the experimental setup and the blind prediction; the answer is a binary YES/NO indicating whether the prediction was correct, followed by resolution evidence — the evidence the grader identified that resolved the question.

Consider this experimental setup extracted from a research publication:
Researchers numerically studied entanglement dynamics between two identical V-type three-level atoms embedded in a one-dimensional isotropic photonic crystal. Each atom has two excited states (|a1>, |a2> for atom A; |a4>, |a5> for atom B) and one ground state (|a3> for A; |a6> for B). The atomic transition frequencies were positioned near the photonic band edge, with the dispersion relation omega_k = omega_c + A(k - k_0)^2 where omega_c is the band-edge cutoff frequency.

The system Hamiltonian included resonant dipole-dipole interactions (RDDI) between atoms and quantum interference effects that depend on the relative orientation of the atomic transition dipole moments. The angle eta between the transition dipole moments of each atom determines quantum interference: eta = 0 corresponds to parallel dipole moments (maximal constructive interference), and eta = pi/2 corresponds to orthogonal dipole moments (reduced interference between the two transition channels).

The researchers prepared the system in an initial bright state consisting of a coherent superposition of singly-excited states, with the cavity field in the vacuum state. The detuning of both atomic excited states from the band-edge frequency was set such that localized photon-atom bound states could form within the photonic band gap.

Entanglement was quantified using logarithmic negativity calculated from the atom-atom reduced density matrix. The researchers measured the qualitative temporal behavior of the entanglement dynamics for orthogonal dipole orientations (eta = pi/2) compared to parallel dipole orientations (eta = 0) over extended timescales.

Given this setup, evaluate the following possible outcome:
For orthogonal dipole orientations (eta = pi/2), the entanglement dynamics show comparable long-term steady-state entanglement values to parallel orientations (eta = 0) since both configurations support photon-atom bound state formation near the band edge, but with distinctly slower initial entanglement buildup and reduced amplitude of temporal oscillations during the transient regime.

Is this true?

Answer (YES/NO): NO